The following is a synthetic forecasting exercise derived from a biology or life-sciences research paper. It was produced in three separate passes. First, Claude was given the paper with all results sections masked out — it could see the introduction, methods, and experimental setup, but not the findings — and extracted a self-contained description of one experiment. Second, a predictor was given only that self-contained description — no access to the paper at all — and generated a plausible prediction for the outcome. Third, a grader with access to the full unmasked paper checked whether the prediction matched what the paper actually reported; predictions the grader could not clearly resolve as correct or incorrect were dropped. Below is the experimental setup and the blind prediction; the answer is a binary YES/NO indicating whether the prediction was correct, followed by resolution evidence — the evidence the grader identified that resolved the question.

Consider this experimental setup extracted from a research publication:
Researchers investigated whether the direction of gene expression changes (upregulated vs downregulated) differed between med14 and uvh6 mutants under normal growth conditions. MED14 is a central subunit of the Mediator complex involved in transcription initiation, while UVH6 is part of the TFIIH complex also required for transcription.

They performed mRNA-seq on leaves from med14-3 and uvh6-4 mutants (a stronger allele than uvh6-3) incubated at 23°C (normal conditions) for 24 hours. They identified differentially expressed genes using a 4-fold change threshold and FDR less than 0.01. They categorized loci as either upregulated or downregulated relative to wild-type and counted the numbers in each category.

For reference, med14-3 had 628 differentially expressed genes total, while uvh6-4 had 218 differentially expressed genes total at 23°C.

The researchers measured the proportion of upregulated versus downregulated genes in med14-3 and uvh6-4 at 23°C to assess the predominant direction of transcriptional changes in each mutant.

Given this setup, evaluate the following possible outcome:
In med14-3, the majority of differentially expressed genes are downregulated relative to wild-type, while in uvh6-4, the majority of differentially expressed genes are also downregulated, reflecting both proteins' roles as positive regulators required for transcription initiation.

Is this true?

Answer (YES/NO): NO